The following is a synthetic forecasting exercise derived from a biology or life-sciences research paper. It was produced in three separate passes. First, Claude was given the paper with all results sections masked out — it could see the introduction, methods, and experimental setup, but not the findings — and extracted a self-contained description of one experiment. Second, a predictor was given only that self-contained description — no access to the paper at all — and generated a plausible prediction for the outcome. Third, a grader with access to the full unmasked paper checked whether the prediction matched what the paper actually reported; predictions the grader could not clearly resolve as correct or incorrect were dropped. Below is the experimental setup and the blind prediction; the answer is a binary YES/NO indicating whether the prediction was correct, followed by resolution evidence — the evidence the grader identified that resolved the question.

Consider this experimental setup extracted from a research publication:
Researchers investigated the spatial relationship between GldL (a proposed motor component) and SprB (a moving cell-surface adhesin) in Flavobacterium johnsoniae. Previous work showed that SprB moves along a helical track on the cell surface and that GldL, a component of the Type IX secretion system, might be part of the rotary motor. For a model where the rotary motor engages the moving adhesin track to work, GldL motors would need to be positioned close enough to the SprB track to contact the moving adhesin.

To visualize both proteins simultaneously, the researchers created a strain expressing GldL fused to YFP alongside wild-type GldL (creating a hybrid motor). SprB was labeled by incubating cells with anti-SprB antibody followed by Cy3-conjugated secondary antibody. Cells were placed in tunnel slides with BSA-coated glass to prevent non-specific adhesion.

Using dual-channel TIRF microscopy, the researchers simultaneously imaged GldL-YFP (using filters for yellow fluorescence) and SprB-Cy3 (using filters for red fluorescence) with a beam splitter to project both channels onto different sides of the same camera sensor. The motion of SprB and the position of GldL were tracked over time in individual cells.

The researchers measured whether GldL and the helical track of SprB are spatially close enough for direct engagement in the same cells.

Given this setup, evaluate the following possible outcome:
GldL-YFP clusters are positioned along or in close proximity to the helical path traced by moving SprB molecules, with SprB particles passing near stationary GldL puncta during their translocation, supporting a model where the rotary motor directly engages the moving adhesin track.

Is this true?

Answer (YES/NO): YES